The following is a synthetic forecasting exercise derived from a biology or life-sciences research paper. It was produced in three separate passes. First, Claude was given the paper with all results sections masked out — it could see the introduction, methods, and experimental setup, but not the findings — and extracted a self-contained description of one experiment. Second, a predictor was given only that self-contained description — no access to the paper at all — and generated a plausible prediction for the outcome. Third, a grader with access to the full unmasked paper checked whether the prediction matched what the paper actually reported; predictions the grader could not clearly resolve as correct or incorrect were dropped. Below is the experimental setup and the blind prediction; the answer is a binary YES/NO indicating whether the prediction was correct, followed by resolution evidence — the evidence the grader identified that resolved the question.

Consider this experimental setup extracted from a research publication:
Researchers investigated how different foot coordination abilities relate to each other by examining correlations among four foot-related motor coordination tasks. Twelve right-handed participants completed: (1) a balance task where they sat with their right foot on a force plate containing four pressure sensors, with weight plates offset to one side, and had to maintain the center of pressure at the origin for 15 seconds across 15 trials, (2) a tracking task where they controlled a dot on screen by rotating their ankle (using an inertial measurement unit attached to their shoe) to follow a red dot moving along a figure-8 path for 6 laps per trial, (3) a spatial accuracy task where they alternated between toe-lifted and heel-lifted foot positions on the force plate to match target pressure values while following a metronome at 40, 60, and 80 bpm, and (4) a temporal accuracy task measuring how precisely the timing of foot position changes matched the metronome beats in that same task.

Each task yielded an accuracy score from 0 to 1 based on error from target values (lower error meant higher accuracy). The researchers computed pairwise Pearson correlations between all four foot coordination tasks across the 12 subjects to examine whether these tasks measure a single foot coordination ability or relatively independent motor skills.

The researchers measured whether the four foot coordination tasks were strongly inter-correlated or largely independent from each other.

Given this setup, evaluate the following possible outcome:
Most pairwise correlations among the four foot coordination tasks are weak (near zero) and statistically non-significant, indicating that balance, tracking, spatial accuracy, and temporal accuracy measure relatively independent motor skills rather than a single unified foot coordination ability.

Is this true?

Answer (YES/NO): YES